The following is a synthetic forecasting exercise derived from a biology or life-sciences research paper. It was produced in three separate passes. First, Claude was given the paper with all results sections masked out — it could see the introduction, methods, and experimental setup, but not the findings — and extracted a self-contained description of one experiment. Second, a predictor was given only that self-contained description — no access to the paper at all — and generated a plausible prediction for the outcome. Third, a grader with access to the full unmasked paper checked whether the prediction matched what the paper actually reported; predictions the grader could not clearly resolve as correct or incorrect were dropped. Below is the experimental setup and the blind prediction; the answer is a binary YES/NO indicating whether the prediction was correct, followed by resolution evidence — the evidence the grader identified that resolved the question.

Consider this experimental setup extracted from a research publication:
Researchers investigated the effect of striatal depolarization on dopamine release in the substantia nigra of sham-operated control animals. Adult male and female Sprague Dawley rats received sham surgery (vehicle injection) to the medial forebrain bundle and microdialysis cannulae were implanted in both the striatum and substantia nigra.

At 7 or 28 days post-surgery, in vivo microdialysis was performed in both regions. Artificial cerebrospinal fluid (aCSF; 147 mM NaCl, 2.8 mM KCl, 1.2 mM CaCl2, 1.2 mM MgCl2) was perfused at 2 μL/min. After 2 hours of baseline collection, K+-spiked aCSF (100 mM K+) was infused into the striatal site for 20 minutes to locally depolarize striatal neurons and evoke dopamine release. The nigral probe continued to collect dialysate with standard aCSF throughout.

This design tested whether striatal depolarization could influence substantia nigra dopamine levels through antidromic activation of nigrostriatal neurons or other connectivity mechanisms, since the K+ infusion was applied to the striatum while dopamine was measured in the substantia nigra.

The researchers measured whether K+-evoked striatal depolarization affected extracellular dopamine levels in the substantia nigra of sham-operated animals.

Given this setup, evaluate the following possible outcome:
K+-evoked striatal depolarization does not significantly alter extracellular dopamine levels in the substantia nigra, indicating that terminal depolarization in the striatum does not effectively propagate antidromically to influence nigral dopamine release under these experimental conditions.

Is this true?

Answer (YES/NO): YES